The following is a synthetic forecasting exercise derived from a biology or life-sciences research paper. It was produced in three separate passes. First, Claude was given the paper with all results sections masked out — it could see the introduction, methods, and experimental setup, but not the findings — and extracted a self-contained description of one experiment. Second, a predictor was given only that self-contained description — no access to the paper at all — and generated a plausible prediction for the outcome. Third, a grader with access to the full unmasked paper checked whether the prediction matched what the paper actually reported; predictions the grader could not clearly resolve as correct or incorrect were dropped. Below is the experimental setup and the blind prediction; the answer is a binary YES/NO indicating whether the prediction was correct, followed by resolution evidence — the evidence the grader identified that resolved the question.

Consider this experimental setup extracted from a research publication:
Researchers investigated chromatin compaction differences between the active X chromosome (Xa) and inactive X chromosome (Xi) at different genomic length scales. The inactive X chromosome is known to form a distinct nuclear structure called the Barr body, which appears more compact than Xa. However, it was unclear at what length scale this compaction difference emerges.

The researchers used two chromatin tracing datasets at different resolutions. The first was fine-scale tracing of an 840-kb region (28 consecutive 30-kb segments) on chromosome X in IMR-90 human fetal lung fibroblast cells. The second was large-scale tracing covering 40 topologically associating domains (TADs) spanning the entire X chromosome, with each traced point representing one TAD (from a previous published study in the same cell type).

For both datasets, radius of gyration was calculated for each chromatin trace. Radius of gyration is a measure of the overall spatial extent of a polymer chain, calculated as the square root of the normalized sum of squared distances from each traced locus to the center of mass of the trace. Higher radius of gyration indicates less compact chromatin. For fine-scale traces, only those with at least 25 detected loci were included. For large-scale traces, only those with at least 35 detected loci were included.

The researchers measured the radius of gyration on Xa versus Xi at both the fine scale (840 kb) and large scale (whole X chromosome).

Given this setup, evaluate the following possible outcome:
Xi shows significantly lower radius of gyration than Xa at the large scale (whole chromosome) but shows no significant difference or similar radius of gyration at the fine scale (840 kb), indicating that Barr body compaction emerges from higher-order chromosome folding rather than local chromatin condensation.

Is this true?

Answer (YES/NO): YES